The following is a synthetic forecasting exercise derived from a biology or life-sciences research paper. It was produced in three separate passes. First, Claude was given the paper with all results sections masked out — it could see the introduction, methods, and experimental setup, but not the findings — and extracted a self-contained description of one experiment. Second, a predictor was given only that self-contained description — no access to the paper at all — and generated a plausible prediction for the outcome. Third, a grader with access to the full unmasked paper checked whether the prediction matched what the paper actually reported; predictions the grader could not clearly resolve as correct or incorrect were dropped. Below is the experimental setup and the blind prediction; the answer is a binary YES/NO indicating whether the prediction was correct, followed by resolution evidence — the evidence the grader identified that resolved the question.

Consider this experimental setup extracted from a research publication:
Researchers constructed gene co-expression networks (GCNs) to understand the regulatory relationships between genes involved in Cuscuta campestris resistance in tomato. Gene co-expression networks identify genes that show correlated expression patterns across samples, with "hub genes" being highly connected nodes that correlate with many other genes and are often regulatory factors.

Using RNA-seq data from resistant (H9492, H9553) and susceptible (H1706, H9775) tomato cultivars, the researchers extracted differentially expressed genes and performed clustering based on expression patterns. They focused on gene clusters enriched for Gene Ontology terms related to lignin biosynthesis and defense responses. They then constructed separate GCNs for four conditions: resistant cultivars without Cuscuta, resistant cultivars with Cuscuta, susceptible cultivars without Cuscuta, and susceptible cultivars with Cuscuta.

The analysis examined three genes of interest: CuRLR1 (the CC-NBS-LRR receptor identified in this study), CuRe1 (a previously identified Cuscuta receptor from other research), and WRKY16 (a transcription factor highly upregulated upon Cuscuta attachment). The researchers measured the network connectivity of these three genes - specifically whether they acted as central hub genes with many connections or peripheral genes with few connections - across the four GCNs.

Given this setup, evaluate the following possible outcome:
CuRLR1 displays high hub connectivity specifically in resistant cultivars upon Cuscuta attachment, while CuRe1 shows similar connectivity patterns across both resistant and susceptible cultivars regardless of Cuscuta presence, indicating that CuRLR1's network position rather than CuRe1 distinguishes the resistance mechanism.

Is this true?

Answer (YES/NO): NO